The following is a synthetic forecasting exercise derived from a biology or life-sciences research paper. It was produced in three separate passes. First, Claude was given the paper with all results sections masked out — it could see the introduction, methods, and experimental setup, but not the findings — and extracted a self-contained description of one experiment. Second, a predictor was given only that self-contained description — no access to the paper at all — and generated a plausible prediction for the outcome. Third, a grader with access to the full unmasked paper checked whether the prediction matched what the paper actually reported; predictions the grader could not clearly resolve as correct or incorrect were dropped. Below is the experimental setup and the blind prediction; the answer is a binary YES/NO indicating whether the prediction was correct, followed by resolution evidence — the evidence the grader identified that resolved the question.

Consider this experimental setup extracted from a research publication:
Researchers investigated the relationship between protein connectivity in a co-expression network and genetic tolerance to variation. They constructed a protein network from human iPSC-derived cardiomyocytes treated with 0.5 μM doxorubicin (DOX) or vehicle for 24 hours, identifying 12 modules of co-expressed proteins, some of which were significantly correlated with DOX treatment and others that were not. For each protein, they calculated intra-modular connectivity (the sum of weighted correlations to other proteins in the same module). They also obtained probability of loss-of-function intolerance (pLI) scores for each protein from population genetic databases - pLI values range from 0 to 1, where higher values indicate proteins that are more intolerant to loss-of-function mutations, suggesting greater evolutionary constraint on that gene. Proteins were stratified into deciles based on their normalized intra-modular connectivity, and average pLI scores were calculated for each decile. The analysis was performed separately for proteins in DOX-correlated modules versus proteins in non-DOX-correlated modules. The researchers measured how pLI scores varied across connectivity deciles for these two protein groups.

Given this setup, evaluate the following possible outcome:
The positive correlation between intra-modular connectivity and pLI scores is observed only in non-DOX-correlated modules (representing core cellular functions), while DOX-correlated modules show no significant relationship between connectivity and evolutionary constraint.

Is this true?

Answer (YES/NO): NO